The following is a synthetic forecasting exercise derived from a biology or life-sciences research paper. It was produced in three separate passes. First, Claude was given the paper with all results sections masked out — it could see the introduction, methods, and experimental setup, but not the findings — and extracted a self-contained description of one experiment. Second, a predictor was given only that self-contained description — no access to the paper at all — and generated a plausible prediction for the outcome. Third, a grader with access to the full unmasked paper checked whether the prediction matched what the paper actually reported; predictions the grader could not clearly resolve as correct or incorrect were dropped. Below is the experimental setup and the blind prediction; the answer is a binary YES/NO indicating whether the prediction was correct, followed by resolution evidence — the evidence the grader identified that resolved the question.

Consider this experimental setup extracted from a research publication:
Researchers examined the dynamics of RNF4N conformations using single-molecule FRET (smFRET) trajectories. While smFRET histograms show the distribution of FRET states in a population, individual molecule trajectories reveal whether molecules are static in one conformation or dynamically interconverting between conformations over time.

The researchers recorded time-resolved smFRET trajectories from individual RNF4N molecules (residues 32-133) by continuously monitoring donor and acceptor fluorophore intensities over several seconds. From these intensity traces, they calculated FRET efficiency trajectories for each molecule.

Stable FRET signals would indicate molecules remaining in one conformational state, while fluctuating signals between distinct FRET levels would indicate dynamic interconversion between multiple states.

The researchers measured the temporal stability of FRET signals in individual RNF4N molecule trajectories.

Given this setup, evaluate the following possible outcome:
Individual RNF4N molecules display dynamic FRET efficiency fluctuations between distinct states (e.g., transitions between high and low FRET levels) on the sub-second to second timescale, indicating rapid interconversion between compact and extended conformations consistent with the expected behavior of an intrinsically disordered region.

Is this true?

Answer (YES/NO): NO